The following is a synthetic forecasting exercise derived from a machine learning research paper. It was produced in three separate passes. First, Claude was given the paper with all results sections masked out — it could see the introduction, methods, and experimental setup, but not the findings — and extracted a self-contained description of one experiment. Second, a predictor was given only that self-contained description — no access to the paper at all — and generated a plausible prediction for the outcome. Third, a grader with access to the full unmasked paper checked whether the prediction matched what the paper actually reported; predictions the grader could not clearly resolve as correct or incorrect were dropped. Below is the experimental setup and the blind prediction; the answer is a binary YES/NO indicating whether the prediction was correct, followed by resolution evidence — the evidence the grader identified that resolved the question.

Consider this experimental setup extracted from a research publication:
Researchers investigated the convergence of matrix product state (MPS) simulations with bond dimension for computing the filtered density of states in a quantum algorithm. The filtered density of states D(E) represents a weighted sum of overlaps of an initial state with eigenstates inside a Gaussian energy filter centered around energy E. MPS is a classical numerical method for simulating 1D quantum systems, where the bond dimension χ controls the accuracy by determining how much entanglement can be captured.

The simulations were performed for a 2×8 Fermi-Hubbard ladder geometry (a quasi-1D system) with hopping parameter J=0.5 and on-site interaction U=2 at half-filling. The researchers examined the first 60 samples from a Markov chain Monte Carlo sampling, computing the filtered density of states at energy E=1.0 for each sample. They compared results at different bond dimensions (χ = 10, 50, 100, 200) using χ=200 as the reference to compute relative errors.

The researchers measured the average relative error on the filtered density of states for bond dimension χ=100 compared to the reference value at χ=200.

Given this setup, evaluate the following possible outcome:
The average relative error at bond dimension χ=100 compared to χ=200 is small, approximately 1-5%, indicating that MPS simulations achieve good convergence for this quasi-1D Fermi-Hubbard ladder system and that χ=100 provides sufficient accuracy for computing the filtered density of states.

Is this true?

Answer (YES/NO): NO